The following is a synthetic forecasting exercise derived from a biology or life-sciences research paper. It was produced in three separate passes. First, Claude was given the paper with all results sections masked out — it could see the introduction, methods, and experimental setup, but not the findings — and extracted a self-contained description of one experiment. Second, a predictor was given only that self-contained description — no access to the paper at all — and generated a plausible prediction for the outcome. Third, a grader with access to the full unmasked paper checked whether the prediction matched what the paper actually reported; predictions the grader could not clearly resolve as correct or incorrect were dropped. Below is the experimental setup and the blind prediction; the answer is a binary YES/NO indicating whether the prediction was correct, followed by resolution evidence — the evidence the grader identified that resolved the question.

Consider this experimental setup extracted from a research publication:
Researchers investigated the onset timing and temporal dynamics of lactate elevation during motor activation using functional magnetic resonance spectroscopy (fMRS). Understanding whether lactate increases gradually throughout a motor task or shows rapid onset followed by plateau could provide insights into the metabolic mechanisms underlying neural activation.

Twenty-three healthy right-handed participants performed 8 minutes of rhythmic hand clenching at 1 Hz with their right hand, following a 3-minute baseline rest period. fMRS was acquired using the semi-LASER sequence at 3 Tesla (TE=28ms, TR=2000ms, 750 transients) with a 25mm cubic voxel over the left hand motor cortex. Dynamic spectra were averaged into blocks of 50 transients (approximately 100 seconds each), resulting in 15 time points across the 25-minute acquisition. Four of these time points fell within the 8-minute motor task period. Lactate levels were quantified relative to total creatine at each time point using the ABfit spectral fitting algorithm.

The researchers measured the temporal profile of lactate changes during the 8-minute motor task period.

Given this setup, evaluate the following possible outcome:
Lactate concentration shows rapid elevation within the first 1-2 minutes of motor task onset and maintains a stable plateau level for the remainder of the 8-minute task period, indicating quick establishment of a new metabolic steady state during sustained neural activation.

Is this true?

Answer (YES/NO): NO